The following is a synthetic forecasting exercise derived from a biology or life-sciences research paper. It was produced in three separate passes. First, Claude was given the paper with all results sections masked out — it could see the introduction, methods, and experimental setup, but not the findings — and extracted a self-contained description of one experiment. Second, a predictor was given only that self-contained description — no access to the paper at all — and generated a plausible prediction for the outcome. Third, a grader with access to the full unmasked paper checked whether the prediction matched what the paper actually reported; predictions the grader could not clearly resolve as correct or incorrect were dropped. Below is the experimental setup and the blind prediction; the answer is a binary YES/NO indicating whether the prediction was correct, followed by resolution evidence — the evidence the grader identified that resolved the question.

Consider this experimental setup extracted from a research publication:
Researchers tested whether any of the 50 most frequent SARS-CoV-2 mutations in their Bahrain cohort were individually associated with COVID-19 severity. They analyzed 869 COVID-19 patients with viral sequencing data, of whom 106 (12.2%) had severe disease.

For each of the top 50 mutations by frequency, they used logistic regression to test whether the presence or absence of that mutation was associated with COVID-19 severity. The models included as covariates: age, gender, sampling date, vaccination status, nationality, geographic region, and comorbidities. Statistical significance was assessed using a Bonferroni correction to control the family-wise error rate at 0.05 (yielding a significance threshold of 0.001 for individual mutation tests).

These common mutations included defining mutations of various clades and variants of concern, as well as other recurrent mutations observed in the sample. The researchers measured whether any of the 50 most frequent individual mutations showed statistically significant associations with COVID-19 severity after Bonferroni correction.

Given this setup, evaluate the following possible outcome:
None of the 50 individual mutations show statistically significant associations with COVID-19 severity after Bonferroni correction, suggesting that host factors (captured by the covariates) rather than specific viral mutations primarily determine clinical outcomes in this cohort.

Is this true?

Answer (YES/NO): YES